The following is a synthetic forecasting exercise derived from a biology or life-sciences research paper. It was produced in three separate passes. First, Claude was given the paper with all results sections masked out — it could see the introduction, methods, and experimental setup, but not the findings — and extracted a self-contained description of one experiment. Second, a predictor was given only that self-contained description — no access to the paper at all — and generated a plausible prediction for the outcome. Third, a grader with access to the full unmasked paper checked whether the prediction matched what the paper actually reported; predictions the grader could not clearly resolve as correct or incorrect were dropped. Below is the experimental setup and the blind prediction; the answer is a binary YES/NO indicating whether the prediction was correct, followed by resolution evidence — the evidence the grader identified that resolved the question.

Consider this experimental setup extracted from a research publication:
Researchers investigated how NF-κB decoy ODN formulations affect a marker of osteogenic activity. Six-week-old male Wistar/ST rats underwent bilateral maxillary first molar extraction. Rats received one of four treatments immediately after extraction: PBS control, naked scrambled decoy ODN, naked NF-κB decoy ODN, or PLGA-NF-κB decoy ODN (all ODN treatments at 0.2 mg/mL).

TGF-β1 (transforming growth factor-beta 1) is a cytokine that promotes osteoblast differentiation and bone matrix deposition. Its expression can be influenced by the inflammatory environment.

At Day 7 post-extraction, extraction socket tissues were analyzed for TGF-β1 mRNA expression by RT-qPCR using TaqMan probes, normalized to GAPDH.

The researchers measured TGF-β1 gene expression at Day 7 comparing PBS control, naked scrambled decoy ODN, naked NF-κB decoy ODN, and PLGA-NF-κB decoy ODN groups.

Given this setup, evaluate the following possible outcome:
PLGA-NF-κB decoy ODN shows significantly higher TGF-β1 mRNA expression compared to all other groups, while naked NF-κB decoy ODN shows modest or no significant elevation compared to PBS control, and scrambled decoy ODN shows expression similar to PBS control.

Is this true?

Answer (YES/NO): NO